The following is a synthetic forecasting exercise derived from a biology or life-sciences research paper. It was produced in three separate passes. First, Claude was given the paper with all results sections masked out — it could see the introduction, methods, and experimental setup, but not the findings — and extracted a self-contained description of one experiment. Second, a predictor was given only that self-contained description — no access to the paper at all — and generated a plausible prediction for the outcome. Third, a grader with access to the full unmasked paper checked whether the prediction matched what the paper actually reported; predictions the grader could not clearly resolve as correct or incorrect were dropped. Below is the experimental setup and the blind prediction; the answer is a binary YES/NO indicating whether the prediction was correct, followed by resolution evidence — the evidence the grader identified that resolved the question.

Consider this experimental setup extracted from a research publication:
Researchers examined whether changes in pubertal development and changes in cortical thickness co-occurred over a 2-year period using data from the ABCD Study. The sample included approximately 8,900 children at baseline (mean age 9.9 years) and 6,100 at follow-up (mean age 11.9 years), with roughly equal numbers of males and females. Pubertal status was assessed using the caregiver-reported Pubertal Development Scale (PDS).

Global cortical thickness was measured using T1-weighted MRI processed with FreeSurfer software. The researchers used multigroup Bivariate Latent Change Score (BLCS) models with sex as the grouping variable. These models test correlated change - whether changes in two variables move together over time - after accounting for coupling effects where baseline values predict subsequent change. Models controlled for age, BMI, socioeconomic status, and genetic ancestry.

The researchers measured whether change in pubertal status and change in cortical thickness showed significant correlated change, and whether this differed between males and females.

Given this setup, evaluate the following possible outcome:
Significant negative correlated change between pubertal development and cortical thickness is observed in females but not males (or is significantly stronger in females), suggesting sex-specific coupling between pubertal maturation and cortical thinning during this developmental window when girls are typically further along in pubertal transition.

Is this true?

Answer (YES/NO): YES